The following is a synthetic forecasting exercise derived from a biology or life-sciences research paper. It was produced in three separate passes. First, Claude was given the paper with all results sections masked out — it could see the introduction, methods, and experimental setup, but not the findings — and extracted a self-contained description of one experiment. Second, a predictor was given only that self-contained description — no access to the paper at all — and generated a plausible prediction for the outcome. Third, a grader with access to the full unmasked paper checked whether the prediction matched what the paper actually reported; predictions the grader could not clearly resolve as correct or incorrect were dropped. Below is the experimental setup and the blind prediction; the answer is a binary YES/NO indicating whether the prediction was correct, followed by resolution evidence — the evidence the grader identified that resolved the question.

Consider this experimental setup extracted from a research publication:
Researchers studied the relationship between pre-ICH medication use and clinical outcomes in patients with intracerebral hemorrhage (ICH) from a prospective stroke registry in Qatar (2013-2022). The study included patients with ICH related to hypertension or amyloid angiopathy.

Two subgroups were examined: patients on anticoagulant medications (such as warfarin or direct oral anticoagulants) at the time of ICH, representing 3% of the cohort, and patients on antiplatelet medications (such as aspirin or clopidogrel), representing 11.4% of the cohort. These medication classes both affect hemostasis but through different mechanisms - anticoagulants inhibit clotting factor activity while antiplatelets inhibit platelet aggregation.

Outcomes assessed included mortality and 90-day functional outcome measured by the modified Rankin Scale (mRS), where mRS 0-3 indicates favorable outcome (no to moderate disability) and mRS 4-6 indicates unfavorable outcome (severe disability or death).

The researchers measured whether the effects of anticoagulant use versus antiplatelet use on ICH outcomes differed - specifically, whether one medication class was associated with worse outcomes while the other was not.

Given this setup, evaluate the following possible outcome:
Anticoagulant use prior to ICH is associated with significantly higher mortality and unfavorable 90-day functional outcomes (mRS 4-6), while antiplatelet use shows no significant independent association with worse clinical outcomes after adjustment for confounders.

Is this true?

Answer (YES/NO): NO